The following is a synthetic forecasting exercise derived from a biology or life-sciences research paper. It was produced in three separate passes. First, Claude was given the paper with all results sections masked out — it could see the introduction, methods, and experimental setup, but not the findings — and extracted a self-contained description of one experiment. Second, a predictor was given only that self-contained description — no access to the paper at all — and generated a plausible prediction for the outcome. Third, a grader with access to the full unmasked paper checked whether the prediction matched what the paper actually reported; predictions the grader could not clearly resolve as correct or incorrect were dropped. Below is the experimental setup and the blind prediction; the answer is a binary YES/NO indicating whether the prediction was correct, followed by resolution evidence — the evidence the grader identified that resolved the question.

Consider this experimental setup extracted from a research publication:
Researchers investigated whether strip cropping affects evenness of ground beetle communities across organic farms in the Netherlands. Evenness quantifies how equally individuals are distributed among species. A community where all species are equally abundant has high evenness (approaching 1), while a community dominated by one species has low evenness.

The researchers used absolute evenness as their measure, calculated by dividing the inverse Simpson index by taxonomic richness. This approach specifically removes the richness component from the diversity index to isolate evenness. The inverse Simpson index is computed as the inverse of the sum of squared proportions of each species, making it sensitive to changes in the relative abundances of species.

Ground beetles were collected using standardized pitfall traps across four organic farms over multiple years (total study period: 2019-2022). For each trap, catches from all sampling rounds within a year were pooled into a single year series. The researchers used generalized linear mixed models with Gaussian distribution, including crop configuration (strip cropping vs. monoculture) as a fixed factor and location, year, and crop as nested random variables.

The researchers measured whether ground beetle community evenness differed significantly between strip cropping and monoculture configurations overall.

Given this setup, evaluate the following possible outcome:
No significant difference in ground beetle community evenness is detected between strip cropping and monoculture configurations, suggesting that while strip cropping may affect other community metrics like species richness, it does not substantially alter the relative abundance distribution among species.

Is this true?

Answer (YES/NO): YES